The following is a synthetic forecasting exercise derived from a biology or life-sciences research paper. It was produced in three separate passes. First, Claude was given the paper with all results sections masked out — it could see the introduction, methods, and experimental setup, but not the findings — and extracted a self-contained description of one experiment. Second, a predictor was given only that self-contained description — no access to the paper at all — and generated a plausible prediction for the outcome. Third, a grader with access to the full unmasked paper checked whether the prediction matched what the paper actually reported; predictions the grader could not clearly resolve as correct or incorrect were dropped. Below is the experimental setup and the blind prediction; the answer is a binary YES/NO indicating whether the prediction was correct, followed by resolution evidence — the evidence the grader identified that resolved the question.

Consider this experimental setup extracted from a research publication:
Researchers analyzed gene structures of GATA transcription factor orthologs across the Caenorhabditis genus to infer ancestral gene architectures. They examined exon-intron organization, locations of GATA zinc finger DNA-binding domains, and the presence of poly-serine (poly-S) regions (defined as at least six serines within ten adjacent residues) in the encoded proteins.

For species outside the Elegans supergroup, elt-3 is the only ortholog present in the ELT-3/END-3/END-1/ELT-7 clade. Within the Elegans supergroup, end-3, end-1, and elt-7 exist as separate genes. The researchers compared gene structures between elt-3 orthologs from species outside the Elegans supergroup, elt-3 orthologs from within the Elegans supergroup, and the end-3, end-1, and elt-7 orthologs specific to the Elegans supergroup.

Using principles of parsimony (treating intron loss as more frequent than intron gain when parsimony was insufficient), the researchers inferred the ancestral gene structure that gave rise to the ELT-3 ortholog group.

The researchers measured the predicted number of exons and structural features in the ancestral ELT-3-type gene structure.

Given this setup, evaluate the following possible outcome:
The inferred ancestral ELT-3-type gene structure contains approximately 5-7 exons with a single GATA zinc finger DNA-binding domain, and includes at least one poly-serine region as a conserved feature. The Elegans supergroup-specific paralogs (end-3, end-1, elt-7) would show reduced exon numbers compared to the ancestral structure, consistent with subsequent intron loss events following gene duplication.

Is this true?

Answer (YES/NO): NO